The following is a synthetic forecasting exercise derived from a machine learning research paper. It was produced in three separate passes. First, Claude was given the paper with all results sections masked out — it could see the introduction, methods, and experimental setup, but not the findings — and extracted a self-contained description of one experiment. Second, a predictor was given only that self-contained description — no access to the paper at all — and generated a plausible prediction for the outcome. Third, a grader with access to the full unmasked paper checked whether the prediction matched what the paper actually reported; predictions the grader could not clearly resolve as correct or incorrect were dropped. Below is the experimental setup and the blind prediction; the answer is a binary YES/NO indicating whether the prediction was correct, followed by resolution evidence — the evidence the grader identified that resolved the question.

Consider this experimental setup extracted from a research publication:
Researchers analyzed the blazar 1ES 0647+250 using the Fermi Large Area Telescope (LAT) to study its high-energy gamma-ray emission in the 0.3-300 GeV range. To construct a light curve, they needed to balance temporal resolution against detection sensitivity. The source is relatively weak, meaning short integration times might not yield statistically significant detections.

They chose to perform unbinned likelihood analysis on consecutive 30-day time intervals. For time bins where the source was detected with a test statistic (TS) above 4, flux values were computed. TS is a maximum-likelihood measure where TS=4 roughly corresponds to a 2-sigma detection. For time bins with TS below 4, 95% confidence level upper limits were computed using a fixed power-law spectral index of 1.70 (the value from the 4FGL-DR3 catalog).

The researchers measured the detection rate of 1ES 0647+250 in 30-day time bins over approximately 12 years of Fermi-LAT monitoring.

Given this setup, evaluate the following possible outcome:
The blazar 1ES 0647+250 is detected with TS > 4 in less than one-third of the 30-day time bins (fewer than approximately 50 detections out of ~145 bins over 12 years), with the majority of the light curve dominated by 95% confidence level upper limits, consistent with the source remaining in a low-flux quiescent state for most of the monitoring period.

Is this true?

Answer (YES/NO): NO